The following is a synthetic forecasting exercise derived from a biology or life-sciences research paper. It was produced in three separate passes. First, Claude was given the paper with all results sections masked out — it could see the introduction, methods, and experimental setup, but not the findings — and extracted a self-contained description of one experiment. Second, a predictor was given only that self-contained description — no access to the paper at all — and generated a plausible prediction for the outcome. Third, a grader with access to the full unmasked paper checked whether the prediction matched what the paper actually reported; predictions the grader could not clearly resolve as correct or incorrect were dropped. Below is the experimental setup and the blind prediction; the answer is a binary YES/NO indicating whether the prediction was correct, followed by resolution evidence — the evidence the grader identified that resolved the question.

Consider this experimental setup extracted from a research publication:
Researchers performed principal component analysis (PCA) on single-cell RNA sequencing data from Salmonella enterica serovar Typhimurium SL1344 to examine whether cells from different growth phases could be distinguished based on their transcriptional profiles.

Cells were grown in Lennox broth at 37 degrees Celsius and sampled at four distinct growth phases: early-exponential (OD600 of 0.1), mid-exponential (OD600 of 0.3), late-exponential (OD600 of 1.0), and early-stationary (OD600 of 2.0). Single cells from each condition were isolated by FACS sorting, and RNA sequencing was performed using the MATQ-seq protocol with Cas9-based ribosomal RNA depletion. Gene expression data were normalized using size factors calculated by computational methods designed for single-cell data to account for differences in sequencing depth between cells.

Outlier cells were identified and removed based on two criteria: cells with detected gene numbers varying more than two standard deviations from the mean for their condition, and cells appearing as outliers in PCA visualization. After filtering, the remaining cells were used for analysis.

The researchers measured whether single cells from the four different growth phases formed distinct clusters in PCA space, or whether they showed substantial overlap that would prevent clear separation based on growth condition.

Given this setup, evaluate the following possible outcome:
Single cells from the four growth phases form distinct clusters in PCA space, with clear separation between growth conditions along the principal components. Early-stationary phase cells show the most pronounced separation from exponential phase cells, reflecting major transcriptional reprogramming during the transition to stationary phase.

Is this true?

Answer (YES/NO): NO